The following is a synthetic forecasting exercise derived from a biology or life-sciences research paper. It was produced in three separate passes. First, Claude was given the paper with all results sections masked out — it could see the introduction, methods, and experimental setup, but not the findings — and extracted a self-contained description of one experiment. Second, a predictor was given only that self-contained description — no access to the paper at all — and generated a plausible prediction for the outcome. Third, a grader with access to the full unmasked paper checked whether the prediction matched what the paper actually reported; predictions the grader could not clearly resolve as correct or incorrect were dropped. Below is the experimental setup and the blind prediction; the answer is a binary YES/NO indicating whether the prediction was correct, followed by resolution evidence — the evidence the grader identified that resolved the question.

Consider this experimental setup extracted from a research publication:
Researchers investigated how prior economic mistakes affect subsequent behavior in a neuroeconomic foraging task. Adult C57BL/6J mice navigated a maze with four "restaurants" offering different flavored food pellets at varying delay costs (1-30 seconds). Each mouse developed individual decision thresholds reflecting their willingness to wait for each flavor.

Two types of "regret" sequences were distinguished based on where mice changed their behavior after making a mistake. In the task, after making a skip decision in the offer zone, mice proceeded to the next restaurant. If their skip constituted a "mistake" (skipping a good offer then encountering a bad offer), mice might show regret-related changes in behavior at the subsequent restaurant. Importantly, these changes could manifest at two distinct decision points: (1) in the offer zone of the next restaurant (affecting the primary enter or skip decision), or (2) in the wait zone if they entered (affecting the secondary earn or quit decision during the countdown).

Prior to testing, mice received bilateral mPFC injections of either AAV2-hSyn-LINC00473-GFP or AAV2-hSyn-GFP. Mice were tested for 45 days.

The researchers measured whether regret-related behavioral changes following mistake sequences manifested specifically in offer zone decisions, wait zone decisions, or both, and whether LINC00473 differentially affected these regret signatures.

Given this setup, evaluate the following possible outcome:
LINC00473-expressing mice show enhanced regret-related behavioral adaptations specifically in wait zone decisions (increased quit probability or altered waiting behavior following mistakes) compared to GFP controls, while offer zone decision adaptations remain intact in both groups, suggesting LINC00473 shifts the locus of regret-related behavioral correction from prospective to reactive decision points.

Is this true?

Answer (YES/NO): NO